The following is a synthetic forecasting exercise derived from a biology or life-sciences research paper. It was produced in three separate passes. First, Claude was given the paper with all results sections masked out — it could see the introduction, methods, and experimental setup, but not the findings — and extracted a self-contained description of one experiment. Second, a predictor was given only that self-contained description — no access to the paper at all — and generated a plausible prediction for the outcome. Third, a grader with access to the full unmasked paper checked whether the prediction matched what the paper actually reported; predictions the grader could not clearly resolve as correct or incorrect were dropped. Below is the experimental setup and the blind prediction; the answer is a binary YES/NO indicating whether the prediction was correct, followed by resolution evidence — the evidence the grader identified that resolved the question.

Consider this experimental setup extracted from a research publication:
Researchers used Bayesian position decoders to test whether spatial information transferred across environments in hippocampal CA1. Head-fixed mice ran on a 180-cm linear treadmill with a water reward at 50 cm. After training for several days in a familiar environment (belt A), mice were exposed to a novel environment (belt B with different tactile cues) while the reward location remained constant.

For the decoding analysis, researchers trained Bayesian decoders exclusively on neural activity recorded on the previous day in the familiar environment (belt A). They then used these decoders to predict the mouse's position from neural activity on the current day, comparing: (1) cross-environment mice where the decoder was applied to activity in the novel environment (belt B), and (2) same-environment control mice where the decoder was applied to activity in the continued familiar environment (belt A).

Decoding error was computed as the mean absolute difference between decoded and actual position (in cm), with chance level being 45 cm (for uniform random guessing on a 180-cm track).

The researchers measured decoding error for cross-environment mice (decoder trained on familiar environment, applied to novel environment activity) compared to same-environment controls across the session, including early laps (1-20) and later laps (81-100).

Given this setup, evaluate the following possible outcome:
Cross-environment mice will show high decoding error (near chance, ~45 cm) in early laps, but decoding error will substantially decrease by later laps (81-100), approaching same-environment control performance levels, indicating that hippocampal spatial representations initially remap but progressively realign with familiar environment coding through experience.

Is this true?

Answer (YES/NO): NO